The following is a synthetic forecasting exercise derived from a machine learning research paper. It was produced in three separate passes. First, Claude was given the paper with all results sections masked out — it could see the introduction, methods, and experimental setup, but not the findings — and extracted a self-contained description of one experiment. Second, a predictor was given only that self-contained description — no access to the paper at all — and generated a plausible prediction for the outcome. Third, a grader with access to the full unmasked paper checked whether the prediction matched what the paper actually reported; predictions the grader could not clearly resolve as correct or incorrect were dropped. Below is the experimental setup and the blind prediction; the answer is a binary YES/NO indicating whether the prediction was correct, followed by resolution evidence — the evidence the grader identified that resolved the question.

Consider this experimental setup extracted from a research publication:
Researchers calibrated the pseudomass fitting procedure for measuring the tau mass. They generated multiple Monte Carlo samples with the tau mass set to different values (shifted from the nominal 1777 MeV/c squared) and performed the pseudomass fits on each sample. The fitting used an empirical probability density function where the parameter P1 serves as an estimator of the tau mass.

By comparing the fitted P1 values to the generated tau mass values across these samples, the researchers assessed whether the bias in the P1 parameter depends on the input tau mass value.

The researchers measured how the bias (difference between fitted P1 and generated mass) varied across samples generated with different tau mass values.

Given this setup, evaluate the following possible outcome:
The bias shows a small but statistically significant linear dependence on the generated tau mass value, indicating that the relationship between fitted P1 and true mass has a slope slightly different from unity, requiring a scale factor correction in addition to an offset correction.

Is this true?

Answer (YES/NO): NO